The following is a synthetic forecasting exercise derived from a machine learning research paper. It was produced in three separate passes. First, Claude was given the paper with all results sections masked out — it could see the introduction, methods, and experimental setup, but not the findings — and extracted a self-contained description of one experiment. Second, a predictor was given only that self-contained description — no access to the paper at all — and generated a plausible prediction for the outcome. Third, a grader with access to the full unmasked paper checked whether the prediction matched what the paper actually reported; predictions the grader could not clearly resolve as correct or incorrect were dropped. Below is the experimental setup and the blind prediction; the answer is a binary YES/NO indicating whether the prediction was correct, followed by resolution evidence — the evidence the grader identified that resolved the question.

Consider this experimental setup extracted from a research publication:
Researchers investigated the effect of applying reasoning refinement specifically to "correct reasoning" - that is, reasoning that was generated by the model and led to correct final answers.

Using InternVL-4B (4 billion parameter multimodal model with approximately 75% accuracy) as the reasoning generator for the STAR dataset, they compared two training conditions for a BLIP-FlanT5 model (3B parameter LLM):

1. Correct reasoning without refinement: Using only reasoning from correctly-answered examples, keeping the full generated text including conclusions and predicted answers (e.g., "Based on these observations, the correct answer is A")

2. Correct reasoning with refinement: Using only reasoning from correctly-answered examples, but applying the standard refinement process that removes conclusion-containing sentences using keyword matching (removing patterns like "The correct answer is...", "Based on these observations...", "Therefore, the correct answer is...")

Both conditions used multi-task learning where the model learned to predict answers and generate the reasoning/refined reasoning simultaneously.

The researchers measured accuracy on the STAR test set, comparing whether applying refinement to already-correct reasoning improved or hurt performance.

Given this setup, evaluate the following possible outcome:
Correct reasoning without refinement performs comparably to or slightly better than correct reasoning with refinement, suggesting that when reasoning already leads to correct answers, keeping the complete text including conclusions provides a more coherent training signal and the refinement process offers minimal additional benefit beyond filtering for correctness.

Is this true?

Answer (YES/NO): NO